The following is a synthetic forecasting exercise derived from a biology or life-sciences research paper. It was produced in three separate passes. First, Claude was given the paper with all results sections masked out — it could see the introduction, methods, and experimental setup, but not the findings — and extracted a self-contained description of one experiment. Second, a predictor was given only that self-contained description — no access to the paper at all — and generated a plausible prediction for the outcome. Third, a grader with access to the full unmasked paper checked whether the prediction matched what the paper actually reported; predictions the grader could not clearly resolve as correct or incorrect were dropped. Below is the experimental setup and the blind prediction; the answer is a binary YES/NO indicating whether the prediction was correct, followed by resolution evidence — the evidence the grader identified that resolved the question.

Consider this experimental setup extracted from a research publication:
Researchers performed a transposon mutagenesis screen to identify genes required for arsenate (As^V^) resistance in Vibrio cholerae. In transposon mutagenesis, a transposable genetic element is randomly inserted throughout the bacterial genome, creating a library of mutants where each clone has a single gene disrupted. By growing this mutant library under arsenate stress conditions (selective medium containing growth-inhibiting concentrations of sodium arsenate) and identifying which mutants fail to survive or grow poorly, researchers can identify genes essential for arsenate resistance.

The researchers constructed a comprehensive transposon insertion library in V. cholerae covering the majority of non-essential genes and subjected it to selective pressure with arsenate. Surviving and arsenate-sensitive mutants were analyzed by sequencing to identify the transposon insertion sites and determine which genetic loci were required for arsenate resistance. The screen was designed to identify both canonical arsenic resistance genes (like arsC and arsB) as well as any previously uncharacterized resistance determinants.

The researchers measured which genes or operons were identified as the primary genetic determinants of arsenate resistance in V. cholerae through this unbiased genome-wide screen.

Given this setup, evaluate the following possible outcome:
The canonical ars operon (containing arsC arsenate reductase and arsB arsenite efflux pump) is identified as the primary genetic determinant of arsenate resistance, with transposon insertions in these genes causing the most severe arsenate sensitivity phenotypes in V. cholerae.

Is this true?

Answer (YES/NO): NO